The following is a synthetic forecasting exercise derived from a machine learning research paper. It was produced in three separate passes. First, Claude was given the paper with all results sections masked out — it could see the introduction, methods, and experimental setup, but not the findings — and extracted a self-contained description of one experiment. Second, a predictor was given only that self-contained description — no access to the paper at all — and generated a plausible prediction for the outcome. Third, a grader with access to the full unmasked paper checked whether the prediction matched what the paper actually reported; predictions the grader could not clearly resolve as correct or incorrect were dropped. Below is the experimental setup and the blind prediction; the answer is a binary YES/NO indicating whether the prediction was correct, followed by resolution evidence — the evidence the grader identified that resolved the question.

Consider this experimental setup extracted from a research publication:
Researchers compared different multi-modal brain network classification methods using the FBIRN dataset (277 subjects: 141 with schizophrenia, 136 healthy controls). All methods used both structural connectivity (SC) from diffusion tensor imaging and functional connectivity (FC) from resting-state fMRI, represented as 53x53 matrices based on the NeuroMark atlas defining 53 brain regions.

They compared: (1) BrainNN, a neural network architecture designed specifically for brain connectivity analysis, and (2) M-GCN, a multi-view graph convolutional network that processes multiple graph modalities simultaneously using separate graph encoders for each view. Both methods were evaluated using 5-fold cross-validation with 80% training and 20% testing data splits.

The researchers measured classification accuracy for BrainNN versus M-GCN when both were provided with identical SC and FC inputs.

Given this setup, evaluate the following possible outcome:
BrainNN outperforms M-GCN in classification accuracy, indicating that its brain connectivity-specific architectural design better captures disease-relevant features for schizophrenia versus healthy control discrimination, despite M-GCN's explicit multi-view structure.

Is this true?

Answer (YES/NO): NO